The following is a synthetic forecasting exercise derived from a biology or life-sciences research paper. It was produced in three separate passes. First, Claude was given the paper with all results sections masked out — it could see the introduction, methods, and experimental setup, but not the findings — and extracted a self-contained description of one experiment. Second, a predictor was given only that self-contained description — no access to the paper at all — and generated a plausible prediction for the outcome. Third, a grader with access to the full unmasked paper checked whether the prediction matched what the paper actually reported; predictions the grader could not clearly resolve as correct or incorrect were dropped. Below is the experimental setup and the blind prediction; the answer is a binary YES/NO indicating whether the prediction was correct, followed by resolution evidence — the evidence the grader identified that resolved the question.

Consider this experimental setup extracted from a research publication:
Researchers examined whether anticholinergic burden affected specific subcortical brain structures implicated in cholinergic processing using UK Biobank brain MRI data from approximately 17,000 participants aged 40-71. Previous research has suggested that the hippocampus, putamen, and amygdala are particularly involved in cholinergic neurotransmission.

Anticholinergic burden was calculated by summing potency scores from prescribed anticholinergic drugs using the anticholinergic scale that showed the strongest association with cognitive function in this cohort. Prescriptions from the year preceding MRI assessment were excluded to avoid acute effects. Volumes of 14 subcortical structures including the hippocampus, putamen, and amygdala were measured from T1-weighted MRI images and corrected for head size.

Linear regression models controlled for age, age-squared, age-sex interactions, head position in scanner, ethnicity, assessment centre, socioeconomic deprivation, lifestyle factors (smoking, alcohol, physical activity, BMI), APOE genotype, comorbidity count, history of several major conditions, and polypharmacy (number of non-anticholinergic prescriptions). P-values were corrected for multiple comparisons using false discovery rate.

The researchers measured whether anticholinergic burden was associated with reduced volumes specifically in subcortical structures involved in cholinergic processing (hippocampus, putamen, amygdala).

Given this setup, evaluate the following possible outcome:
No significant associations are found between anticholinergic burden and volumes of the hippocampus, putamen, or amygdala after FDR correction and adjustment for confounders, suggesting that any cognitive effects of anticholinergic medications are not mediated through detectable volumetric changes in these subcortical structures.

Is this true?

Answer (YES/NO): YES